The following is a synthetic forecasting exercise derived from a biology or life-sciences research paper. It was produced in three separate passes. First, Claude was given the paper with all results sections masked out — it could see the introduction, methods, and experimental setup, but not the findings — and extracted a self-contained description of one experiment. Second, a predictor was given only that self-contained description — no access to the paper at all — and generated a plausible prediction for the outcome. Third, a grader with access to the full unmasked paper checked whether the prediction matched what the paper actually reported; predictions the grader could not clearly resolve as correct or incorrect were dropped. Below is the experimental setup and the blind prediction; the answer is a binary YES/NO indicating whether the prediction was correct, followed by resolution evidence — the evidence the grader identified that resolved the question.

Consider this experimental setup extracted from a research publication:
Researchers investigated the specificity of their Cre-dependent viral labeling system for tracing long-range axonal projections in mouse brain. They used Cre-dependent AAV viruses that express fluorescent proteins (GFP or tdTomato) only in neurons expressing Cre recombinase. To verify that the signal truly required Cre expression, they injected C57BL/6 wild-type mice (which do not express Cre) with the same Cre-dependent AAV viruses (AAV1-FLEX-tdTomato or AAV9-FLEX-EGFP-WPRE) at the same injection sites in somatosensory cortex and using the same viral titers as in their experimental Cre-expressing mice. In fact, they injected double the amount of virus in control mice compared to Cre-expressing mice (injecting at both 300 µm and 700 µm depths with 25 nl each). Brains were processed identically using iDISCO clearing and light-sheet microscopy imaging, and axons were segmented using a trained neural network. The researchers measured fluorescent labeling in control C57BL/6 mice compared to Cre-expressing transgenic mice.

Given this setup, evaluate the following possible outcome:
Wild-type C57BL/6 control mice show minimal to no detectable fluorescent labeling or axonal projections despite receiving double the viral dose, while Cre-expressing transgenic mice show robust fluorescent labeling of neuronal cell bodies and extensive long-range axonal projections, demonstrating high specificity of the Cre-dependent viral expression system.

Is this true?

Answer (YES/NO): YES